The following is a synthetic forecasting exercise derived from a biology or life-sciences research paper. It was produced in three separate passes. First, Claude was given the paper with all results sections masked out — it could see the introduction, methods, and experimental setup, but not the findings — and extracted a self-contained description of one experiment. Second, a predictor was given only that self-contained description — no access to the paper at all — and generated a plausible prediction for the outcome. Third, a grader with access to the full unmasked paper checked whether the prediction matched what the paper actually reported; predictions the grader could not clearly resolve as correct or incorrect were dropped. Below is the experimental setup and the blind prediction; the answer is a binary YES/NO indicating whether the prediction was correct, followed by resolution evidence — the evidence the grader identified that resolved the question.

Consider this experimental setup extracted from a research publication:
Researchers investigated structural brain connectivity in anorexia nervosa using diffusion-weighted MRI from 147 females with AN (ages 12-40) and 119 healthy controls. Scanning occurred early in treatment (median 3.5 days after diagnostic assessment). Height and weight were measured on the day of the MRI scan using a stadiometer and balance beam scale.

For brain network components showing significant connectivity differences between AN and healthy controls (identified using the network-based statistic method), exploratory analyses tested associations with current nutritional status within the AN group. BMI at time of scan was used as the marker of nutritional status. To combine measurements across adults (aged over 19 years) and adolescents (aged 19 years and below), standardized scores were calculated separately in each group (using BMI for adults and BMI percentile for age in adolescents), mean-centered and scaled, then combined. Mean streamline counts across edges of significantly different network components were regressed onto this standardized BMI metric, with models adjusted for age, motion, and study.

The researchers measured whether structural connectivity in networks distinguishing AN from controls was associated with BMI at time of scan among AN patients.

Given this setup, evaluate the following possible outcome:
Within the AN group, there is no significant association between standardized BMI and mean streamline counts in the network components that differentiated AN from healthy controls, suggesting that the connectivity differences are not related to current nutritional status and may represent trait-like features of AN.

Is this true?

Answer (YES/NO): NO